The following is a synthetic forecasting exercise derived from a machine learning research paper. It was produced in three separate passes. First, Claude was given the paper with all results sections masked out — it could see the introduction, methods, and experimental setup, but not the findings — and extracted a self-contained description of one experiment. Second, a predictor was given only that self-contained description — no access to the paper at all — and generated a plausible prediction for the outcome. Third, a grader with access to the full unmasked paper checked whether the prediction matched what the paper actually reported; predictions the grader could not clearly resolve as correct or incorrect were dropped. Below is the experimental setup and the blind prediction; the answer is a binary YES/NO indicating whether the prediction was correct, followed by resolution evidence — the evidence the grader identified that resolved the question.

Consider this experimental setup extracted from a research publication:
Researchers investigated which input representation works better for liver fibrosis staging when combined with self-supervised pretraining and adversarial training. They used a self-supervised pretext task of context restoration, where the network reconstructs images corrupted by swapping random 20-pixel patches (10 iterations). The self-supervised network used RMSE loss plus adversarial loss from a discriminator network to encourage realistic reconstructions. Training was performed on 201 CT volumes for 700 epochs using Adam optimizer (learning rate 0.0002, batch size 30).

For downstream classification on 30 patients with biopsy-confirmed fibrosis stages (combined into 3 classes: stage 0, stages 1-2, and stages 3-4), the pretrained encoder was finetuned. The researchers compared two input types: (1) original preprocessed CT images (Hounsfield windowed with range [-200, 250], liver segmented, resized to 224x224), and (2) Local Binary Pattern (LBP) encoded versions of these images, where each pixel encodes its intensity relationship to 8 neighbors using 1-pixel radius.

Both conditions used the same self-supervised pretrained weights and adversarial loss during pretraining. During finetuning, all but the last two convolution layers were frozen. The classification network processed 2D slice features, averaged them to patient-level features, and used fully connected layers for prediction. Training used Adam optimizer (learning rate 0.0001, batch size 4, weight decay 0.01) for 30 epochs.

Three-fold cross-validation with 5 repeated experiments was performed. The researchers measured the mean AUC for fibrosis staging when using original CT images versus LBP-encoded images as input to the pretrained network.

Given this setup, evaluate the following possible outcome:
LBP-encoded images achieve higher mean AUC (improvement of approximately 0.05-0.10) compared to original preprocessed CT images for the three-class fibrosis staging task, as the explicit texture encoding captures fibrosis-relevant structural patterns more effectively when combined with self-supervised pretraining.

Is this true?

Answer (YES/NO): NO